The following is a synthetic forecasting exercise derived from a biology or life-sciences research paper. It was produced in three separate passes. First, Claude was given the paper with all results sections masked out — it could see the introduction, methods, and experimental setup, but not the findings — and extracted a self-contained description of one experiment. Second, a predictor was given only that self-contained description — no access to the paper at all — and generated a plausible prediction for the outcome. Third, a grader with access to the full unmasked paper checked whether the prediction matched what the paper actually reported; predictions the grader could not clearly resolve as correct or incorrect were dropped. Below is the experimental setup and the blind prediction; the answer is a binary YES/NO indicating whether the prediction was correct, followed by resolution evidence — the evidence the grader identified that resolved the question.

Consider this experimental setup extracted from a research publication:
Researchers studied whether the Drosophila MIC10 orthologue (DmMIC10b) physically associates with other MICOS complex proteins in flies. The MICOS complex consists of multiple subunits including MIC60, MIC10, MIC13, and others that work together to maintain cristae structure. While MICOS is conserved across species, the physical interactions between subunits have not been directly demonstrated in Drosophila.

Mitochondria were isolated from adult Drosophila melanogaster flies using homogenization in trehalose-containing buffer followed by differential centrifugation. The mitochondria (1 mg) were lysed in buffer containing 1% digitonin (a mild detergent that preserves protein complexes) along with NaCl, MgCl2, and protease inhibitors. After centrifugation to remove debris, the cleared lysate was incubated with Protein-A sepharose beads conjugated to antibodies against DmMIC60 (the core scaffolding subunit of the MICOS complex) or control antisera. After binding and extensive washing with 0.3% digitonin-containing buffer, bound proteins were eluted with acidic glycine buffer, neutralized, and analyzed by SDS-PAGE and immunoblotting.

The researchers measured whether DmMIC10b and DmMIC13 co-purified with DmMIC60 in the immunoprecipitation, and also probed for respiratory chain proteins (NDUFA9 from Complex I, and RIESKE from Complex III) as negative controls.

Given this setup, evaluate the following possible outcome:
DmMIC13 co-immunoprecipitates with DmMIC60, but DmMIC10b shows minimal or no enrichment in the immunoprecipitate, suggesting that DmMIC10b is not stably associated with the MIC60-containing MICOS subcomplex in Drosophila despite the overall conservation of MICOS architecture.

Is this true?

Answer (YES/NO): NO